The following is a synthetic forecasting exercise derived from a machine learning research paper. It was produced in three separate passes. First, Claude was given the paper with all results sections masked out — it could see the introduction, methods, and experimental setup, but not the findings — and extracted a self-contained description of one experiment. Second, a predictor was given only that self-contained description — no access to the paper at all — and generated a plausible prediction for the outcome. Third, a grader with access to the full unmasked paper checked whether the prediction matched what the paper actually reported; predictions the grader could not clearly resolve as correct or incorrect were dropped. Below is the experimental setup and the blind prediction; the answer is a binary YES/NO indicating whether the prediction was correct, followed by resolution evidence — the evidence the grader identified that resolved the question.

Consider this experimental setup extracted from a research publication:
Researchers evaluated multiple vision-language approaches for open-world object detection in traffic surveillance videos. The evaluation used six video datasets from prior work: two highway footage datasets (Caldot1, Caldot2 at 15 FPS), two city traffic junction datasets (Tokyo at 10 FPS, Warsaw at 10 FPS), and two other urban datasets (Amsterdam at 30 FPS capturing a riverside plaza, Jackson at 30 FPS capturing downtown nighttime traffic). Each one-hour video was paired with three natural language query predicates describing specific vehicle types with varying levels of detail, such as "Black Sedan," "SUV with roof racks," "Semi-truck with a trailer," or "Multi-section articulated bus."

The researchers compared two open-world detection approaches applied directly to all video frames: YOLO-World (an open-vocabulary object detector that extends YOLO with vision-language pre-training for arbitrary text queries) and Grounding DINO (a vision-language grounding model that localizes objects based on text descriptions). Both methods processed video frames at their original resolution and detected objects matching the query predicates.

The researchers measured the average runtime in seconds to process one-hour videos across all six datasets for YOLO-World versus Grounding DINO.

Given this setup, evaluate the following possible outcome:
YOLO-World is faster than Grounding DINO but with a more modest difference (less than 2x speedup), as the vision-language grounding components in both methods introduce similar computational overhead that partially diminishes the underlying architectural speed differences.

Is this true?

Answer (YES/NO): NO